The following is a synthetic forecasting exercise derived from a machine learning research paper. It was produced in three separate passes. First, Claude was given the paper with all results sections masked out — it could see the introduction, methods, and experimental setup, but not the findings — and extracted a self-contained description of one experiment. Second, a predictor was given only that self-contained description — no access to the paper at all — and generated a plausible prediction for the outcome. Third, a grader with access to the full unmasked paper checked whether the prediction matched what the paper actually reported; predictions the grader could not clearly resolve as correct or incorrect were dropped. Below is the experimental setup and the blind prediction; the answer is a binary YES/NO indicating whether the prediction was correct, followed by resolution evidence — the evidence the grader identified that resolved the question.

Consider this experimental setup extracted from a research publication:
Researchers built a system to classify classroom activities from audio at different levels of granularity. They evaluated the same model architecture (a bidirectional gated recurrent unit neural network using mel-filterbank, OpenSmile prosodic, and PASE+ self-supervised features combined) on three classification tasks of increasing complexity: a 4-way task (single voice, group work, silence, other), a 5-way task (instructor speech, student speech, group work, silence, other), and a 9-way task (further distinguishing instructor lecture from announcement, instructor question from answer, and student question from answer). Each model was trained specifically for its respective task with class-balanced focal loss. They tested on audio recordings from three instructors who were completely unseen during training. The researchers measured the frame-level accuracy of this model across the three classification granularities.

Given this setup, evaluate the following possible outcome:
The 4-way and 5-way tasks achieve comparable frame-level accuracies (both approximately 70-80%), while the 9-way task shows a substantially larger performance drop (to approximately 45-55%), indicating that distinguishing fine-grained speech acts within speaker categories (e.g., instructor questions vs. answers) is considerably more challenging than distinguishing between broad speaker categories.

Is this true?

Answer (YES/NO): NO